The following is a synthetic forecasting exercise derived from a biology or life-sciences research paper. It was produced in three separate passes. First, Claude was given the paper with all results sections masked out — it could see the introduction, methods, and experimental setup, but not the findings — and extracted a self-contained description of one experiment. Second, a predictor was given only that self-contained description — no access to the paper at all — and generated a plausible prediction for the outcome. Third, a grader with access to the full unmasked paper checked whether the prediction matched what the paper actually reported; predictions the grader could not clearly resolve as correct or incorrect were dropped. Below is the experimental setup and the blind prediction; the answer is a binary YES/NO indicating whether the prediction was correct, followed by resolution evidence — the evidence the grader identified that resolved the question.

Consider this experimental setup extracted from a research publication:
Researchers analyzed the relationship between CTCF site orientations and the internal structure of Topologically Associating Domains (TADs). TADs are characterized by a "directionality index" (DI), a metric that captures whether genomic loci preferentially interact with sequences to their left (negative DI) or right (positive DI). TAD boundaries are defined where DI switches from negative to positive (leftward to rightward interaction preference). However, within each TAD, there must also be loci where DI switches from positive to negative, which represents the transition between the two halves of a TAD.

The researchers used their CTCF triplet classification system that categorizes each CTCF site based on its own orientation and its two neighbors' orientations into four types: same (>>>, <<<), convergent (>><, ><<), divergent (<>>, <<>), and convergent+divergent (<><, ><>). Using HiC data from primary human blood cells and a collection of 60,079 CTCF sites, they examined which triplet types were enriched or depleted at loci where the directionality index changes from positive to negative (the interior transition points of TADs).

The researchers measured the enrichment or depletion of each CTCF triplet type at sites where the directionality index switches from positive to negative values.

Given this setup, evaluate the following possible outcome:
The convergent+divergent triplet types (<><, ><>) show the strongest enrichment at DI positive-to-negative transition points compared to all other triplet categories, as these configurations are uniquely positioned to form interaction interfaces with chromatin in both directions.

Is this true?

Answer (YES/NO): NO